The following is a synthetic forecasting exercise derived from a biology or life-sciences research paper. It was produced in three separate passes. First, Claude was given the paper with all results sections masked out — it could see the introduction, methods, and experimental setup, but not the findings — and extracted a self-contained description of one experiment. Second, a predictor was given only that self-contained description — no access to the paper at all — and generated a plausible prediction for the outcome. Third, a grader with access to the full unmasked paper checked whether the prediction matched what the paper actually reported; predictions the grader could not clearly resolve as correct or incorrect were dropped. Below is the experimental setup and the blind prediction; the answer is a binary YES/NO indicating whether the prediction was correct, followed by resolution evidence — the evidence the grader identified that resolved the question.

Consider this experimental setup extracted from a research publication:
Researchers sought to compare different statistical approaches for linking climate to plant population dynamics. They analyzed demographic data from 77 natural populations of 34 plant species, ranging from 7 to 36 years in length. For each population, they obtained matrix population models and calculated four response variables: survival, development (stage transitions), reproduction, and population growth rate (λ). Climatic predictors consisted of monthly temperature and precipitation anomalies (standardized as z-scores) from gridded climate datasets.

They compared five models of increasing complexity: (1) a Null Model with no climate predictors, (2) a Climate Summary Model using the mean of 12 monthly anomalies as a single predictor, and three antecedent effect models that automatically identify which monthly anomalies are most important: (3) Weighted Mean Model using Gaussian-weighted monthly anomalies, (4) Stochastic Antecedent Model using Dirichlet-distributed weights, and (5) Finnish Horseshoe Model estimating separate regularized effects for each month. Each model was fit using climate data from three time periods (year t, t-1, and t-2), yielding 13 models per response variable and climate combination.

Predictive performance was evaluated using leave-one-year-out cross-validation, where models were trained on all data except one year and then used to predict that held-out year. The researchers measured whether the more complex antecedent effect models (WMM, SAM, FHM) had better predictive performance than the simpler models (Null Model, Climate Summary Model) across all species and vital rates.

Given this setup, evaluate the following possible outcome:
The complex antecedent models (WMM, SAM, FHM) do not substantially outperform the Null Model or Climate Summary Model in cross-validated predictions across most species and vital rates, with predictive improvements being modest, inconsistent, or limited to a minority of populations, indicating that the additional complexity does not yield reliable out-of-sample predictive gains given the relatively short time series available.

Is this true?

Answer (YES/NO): YES